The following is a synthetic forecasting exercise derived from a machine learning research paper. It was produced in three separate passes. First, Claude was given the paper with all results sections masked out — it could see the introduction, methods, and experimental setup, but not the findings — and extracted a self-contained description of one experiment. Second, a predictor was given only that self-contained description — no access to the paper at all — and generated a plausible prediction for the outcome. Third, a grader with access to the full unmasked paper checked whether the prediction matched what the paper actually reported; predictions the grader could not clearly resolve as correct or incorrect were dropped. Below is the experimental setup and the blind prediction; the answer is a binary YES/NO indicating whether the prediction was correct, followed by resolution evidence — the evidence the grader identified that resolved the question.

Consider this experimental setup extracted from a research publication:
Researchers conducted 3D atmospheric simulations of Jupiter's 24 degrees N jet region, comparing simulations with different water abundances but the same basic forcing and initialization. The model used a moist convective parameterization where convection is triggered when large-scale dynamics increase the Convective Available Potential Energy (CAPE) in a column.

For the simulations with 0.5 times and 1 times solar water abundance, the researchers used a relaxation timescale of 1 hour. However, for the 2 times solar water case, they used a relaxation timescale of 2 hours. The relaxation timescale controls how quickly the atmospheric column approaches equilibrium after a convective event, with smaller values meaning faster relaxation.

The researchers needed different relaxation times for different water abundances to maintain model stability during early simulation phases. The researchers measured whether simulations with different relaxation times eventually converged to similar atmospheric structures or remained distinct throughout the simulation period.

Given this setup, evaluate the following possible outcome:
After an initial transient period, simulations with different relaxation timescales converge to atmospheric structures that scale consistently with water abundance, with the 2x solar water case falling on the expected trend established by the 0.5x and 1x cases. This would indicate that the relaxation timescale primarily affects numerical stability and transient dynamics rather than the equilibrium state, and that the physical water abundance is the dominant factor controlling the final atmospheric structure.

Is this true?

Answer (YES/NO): YES